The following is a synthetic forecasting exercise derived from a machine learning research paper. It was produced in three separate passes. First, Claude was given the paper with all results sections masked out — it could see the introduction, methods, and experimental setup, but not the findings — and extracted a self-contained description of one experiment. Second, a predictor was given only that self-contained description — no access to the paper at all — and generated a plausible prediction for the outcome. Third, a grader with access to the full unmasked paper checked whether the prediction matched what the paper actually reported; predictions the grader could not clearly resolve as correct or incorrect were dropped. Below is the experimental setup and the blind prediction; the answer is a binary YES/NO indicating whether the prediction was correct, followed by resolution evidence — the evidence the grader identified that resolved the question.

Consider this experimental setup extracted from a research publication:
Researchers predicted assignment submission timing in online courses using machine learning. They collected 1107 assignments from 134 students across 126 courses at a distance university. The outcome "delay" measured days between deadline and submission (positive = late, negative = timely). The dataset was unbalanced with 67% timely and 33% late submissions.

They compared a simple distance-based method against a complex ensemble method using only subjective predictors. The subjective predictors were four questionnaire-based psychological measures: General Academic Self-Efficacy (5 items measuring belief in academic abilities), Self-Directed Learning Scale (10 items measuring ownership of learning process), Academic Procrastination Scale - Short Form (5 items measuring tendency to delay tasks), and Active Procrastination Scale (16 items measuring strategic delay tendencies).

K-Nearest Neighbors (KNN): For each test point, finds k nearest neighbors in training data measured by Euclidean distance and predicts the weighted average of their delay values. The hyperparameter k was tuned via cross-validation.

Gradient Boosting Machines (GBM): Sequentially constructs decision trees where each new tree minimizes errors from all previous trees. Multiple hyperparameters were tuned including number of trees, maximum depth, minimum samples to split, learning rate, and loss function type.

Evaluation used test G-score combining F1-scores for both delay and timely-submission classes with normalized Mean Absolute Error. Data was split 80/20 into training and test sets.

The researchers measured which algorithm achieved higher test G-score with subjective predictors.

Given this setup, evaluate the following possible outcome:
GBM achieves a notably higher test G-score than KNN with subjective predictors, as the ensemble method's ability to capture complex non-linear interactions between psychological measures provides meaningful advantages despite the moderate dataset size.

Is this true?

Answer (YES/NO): YES